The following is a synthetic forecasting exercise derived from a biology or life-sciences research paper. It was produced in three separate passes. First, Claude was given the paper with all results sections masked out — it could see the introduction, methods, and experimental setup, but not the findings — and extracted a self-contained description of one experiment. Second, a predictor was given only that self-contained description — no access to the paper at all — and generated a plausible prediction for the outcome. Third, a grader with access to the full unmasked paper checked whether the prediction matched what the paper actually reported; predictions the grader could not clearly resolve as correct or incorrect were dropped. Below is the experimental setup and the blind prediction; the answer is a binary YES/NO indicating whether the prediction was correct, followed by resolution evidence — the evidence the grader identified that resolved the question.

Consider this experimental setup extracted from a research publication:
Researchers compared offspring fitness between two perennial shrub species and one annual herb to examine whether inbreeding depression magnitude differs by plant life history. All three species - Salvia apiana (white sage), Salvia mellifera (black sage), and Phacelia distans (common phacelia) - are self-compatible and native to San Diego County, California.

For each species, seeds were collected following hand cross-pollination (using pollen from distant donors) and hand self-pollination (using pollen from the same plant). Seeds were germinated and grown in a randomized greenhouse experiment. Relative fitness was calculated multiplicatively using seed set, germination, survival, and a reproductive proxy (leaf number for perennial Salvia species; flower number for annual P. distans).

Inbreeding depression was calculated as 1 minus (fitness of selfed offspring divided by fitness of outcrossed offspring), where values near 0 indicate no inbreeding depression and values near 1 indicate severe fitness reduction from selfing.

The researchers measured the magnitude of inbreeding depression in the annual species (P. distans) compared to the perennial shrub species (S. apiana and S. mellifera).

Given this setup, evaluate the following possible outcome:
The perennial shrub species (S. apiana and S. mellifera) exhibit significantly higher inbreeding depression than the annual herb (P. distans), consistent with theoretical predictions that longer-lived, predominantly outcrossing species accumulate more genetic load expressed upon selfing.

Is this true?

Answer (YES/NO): YES